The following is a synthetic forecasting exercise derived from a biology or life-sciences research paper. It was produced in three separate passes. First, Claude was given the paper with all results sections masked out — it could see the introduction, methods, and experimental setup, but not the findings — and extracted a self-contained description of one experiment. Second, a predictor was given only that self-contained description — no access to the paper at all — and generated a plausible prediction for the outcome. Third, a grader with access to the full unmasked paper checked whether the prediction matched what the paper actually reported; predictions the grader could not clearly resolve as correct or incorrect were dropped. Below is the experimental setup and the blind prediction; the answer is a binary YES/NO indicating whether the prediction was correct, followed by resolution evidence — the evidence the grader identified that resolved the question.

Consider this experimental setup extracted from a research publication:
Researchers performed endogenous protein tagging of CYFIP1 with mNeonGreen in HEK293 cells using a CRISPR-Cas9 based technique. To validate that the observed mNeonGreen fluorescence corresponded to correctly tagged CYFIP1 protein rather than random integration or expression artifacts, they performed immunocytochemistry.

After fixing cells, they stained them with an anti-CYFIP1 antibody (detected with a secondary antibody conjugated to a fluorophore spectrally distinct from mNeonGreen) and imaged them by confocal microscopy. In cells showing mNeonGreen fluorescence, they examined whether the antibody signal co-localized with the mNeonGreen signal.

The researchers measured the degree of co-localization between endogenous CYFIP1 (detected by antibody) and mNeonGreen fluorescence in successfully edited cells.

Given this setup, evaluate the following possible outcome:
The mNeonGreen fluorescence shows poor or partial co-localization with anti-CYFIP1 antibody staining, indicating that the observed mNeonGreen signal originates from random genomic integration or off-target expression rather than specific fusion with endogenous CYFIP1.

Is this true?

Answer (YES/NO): NO